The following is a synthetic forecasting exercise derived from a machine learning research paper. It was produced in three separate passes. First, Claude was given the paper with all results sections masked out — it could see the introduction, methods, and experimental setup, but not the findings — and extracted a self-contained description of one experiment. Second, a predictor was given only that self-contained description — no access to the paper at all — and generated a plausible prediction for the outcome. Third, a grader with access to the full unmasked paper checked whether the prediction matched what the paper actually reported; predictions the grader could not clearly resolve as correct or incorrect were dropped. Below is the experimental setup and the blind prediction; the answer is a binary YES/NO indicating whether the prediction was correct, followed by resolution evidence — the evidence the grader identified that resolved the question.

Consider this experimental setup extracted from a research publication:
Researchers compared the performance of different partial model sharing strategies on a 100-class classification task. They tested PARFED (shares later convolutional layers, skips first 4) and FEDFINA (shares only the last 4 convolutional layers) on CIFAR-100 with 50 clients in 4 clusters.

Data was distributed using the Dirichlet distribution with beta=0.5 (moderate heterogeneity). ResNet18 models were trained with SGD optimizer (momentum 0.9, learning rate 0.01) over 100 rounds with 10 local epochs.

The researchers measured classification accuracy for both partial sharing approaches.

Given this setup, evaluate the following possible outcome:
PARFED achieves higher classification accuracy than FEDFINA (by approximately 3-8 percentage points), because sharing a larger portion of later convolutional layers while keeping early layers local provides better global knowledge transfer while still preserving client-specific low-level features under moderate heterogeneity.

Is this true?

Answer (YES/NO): NO